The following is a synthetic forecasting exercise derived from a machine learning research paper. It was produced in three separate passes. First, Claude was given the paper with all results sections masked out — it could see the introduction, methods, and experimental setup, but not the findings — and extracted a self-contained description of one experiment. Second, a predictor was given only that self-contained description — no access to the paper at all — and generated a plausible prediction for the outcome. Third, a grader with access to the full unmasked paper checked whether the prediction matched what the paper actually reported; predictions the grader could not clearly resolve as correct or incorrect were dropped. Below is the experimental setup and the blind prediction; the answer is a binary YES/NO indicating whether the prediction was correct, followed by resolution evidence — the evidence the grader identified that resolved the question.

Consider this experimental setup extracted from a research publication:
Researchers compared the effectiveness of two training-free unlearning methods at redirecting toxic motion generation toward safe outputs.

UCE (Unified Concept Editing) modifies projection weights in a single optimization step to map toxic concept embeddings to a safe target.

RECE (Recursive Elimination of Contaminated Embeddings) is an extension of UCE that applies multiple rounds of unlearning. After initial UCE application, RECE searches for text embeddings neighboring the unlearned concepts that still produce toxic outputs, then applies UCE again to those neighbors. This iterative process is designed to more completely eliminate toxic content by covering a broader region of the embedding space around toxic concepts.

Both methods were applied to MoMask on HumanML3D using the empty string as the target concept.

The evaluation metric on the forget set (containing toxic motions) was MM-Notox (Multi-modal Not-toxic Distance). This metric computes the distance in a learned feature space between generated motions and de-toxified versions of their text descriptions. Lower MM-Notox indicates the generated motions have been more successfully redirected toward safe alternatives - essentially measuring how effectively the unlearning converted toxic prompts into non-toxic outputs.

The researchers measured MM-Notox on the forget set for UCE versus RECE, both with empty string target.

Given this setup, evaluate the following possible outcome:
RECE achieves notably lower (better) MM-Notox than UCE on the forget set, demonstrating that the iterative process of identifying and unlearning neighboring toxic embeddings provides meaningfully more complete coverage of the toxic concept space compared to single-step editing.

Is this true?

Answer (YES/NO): NO